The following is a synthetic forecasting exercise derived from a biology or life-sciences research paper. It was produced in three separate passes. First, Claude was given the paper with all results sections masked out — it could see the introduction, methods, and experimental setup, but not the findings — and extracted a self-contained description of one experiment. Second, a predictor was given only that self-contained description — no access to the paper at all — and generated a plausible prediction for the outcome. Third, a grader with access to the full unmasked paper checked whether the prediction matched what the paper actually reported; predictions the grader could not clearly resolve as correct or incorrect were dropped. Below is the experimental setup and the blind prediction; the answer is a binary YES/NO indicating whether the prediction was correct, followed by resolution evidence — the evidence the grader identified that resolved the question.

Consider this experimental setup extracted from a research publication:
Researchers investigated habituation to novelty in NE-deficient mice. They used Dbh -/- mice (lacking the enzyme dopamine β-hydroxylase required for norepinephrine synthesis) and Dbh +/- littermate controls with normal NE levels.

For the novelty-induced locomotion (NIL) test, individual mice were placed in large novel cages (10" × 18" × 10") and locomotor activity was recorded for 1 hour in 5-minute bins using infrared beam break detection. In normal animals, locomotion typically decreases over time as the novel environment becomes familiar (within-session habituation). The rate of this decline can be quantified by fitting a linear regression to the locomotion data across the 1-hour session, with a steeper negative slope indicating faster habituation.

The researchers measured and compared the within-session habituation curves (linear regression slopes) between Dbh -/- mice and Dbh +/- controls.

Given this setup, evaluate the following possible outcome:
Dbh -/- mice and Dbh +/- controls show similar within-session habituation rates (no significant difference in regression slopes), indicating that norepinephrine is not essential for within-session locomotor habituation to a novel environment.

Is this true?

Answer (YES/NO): NO